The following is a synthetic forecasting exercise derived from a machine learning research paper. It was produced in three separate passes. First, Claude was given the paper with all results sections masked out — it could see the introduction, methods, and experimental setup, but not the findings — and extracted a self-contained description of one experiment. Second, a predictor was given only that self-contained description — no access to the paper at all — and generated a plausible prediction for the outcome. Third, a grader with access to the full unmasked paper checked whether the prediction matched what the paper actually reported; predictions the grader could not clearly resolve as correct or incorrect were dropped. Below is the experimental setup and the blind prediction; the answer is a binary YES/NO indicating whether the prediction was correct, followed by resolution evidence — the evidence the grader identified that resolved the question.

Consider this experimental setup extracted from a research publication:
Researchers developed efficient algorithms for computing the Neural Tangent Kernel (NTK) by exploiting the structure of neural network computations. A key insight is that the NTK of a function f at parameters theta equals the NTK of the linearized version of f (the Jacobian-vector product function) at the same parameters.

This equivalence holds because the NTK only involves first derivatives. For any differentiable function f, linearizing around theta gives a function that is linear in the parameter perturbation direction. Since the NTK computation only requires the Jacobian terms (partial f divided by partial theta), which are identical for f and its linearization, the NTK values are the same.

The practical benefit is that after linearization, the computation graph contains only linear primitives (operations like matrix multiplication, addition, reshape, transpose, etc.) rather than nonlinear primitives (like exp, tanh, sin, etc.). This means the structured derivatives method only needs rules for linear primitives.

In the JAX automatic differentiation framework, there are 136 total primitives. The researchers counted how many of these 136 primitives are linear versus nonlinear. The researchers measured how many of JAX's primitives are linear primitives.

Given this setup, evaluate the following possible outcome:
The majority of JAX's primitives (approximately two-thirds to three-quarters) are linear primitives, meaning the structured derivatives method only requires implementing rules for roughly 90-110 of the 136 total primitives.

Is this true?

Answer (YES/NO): NO